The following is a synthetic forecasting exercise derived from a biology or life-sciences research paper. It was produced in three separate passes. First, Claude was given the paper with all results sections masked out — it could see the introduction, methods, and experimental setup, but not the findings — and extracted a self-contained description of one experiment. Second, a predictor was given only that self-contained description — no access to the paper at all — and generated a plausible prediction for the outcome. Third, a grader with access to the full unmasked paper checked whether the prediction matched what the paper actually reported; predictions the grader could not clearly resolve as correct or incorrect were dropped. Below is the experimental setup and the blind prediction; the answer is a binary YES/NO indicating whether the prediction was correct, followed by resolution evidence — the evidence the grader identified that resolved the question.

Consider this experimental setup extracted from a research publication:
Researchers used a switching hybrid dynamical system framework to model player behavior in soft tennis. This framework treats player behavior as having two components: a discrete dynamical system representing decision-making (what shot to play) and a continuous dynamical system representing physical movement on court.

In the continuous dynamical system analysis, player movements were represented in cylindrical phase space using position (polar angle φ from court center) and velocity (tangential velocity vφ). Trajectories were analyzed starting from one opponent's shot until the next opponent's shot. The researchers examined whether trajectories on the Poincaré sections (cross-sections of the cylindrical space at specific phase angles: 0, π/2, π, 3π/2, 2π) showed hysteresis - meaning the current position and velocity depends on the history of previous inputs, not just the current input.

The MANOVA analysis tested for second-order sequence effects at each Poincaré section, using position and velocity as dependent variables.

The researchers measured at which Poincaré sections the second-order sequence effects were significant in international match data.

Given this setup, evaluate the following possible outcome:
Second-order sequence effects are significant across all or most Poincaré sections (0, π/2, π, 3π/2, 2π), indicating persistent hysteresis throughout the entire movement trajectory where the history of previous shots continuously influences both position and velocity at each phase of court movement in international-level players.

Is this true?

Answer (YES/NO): NO